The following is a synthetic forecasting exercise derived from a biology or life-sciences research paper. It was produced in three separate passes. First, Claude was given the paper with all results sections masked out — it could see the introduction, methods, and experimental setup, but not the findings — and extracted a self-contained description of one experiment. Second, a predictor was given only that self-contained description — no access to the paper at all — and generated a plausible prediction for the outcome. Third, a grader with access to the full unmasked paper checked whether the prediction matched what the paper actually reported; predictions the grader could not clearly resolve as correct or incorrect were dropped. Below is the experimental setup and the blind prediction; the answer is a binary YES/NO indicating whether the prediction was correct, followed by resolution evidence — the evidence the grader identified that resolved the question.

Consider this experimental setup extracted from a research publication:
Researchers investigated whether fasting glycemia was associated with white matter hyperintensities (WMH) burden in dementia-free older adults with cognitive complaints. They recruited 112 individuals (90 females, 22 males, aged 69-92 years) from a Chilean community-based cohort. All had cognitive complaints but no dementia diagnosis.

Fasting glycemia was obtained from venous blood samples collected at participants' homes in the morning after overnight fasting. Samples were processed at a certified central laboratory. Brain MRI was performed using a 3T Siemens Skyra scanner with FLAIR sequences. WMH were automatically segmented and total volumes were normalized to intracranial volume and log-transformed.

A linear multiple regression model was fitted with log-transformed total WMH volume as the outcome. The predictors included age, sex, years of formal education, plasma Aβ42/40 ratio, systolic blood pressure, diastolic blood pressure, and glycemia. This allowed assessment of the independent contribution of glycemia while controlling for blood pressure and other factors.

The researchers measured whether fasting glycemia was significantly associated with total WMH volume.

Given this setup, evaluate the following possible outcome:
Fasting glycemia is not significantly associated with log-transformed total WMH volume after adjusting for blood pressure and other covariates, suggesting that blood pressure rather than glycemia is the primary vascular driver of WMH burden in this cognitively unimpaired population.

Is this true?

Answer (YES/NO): NO